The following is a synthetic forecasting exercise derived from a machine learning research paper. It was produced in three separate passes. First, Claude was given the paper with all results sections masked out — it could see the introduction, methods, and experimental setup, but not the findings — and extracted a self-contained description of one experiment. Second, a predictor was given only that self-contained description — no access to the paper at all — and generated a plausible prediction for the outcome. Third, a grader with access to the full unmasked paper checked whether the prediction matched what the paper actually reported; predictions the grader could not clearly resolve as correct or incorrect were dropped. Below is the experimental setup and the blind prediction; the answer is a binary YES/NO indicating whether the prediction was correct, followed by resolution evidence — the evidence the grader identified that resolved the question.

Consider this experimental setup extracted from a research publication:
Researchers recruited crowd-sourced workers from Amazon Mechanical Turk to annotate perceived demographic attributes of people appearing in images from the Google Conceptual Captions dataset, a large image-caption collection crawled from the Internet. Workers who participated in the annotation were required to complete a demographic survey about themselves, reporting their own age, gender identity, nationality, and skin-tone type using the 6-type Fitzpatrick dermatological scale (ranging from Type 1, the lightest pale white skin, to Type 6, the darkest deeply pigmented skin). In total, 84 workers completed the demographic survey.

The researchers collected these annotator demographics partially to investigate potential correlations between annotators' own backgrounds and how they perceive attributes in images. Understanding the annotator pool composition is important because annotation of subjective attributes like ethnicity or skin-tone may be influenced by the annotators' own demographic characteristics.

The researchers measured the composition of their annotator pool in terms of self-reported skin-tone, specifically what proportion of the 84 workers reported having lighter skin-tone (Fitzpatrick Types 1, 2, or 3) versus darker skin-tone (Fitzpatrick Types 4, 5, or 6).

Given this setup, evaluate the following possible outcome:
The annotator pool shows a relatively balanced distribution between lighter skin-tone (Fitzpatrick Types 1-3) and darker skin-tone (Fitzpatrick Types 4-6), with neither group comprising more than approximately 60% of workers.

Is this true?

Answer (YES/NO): NO